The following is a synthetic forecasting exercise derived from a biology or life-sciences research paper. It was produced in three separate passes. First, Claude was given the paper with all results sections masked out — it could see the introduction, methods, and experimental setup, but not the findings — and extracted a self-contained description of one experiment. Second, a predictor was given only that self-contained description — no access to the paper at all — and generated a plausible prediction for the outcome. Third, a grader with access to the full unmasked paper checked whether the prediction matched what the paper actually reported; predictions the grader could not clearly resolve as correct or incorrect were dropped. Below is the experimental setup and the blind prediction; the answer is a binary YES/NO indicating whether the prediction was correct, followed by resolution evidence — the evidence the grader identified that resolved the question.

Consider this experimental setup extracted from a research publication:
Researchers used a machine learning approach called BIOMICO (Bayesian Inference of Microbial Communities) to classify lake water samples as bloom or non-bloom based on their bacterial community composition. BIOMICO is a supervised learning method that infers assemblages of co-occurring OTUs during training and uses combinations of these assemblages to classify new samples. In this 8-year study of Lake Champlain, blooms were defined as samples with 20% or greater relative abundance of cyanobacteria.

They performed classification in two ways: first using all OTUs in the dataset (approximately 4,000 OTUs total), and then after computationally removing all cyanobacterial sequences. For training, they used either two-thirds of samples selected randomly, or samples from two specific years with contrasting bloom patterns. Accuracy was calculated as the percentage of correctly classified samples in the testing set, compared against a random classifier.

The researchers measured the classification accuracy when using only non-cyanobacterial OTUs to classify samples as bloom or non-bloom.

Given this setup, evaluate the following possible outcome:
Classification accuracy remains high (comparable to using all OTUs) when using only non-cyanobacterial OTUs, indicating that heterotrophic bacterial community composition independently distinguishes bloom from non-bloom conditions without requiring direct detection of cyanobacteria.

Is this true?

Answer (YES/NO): NO